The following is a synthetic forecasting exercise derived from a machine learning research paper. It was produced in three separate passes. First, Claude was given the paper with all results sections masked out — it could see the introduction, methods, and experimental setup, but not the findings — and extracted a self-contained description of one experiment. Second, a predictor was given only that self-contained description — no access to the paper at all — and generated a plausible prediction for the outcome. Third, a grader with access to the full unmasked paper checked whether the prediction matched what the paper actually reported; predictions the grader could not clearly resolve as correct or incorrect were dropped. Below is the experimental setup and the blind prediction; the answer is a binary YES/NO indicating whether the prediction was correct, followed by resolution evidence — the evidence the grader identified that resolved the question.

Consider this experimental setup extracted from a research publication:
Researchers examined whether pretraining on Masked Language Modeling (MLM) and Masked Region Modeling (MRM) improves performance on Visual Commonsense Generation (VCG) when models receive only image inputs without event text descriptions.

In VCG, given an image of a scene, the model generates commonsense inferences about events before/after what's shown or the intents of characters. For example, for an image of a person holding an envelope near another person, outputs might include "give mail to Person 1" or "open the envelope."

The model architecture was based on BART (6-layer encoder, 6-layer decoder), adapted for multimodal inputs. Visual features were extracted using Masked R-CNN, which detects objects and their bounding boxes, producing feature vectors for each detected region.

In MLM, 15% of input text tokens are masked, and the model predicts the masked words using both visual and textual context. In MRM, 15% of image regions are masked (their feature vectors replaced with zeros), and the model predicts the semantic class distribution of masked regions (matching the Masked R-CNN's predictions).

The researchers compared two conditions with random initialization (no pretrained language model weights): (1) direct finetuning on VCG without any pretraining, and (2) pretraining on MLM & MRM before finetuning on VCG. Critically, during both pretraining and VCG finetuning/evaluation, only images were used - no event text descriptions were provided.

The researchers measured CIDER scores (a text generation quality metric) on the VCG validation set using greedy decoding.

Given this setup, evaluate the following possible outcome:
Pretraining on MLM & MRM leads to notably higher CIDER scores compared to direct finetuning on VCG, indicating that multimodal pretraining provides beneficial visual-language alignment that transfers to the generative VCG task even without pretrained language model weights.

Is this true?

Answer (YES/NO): YES